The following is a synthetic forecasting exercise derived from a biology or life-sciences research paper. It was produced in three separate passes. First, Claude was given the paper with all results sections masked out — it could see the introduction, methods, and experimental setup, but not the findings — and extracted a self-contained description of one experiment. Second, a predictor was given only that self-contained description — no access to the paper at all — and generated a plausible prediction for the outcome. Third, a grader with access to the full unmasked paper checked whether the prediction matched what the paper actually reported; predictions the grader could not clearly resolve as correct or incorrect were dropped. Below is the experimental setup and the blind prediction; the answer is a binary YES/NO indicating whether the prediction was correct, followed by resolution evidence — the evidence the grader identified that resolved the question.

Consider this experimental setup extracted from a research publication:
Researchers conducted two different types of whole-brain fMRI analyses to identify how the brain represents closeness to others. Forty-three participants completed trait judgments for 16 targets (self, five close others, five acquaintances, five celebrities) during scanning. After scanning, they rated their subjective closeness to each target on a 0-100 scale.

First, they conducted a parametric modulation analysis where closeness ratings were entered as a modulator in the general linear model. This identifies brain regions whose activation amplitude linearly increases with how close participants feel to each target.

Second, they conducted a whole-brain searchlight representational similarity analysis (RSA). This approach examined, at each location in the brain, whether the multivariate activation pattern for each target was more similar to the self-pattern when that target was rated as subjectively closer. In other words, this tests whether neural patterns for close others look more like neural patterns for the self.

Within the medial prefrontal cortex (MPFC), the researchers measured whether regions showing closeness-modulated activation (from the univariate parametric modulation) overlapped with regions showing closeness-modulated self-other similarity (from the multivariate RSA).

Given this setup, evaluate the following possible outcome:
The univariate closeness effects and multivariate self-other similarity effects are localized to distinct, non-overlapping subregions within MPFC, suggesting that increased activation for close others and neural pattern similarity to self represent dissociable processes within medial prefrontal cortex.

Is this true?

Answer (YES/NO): YES